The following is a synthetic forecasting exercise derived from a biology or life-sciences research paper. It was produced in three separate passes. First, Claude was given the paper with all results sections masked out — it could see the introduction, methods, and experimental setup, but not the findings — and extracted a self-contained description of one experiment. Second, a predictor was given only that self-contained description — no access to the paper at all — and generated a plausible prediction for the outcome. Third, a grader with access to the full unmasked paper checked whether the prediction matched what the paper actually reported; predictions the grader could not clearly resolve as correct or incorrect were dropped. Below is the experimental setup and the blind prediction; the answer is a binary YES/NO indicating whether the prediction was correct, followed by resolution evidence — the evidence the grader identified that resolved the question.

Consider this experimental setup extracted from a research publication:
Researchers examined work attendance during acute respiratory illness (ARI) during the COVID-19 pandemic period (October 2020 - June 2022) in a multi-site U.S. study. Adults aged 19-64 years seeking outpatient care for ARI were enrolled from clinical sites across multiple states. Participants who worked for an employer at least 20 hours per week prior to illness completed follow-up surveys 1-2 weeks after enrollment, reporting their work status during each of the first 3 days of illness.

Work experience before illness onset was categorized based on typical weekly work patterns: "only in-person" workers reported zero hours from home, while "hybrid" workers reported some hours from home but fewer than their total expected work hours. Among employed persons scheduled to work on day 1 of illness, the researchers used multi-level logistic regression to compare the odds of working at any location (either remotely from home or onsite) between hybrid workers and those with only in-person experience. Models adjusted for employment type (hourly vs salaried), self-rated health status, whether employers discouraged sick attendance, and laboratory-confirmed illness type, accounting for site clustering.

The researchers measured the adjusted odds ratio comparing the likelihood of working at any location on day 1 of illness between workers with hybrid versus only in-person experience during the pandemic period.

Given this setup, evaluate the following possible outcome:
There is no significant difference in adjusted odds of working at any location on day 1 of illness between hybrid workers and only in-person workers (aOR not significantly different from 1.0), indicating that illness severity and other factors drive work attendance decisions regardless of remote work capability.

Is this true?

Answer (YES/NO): YES